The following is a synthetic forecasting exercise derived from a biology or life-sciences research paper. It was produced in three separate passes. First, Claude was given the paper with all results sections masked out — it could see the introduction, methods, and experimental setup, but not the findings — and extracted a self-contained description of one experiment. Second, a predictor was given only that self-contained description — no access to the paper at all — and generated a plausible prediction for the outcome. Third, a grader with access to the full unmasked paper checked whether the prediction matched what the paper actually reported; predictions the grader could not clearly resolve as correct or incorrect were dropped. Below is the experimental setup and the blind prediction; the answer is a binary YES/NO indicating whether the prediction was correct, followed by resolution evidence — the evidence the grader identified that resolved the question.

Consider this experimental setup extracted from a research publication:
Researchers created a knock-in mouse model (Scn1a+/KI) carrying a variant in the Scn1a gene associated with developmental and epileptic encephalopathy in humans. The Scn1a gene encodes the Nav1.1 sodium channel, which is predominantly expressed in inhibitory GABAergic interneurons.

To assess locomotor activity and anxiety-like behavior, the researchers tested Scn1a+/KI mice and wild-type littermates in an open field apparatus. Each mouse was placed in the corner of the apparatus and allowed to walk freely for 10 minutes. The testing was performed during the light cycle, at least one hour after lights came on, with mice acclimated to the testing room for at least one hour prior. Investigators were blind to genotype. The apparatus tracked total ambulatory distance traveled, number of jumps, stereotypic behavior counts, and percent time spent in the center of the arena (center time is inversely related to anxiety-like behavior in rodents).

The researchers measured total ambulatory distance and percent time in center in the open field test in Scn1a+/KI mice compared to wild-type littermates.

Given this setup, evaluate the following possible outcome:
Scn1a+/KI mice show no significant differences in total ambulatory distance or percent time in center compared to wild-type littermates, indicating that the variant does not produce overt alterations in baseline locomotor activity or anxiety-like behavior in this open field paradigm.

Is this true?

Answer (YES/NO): NO